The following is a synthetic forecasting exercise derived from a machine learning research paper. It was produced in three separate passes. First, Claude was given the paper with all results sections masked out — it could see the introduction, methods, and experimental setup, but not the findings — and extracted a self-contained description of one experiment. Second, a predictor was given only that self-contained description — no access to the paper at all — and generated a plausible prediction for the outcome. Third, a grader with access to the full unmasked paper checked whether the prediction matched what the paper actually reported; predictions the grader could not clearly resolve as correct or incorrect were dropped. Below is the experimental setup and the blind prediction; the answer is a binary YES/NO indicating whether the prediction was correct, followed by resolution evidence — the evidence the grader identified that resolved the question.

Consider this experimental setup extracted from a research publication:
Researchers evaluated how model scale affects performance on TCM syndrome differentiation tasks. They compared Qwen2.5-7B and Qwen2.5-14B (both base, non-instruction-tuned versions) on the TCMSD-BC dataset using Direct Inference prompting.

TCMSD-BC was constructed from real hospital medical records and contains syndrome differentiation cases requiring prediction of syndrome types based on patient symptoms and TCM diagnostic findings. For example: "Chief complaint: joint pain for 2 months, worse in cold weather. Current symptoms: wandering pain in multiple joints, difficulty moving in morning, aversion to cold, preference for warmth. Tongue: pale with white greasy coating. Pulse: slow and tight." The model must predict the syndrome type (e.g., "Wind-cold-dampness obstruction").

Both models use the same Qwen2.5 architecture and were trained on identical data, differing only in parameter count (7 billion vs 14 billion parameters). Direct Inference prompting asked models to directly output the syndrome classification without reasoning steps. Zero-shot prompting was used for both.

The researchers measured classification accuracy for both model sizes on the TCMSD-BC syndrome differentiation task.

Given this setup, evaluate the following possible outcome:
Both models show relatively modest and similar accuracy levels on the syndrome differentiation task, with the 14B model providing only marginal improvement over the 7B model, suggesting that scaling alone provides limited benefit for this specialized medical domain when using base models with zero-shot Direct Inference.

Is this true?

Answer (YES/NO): NO